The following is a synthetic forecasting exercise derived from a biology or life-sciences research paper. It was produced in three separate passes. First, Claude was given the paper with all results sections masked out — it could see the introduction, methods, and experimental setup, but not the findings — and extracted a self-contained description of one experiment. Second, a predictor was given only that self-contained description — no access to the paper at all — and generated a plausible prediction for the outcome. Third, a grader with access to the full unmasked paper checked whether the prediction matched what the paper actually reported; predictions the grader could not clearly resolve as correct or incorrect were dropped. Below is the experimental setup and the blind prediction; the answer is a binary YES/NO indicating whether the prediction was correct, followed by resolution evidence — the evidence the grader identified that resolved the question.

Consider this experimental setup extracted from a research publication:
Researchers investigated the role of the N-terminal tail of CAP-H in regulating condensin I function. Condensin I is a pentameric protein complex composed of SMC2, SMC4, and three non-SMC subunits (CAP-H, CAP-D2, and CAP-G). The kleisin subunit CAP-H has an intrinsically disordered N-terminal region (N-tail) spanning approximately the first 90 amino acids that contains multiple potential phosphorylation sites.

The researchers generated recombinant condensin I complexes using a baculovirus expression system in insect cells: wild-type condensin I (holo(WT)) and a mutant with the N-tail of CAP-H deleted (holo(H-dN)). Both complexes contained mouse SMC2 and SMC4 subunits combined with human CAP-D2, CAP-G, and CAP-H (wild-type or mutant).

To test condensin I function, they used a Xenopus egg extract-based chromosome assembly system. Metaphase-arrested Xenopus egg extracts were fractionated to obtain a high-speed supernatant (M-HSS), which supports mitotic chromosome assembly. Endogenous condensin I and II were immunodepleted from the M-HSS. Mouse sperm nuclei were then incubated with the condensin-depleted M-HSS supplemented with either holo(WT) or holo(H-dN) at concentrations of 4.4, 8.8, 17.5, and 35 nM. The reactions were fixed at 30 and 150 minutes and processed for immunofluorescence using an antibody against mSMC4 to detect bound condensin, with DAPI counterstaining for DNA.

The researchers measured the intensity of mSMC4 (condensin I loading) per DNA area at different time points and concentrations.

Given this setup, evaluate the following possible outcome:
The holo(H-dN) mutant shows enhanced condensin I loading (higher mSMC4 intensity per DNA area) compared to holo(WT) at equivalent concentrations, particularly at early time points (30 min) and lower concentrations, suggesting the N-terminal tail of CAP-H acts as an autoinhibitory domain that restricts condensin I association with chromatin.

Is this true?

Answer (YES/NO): YES